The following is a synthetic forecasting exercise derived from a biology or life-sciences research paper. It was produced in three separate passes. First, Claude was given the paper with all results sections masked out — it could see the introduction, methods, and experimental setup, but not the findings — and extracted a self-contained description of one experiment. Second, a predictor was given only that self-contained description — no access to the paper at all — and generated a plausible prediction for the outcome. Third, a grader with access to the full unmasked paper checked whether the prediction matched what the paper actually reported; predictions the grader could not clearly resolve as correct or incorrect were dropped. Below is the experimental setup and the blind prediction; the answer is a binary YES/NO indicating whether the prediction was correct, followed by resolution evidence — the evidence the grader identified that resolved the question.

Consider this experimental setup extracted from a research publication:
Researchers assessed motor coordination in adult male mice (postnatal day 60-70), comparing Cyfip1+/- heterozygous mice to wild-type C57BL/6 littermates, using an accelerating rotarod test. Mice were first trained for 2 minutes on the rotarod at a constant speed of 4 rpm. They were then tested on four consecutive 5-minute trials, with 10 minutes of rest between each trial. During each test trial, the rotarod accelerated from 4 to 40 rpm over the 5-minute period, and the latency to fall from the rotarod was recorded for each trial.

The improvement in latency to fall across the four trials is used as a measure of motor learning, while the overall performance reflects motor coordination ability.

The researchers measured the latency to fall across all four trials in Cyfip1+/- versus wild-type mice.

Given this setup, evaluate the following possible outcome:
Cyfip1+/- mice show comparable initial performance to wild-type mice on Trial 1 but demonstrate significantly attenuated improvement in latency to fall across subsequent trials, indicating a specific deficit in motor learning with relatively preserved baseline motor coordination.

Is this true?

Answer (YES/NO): NO